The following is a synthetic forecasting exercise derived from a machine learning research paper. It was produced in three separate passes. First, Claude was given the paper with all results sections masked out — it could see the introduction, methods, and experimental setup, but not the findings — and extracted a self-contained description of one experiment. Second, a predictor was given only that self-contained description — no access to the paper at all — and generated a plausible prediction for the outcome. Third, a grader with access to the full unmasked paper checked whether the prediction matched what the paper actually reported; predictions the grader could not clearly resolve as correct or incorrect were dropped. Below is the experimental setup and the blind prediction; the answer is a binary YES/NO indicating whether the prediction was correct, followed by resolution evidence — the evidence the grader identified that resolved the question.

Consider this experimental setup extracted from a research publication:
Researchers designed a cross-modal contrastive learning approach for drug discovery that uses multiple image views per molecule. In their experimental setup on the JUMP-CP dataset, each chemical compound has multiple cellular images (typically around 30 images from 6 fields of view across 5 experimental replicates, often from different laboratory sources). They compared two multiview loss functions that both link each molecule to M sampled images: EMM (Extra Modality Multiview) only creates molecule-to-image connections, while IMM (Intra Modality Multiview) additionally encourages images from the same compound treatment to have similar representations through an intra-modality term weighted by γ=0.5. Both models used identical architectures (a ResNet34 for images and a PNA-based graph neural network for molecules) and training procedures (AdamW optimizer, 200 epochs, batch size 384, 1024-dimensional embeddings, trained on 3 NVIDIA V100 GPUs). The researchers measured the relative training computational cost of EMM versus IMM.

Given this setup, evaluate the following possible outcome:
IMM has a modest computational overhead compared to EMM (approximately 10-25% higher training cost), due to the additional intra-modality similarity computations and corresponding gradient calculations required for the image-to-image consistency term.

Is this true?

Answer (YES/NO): NO